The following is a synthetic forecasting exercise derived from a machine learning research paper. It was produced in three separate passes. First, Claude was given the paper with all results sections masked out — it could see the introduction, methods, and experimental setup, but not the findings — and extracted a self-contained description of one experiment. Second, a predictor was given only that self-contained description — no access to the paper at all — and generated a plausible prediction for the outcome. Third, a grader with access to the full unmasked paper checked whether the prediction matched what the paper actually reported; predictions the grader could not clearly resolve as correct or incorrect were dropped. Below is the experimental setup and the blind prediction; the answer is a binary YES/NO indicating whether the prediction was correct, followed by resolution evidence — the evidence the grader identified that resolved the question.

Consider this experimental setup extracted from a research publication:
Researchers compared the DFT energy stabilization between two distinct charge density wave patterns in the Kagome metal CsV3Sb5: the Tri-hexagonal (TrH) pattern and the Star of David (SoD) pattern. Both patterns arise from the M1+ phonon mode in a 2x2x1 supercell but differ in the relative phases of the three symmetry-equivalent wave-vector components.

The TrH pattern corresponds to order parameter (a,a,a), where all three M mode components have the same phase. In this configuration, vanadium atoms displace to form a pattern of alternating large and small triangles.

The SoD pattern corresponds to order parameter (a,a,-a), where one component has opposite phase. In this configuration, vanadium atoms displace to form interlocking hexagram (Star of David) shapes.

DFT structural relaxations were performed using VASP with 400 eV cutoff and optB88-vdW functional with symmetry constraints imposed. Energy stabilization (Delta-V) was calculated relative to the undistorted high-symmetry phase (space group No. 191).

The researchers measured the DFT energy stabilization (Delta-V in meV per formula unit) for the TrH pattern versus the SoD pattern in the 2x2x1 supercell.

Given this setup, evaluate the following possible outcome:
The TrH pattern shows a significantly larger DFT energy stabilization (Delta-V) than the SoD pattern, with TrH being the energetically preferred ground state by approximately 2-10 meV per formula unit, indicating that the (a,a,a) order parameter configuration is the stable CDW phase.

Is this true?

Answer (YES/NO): NO